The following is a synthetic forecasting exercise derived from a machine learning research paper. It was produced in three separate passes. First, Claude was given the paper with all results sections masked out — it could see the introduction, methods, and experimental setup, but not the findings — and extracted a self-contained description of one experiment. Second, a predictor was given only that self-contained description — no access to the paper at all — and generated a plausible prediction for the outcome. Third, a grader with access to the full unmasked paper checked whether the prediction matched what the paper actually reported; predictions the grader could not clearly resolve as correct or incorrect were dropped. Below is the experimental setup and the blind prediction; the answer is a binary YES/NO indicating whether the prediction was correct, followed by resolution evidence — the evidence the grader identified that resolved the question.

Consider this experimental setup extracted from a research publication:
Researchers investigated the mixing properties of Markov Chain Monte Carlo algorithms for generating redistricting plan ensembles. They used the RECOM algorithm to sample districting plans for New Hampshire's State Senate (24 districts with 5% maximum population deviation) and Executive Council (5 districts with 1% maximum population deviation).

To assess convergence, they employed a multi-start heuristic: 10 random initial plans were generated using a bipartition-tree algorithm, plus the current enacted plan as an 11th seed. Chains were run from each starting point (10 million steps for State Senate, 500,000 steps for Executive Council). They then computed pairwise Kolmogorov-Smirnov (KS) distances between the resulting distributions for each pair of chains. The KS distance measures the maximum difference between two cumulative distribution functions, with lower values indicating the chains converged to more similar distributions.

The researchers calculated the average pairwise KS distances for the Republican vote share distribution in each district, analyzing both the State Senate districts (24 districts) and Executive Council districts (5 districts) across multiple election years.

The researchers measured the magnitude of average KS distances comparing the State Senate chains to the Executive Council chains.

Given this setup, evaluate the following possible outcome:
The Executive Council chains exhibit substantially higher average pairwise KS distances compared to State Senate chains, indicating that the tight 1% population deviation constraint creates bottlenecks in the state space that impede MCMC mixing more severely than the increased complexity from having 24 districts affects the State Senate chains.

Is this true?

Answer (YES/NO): NO